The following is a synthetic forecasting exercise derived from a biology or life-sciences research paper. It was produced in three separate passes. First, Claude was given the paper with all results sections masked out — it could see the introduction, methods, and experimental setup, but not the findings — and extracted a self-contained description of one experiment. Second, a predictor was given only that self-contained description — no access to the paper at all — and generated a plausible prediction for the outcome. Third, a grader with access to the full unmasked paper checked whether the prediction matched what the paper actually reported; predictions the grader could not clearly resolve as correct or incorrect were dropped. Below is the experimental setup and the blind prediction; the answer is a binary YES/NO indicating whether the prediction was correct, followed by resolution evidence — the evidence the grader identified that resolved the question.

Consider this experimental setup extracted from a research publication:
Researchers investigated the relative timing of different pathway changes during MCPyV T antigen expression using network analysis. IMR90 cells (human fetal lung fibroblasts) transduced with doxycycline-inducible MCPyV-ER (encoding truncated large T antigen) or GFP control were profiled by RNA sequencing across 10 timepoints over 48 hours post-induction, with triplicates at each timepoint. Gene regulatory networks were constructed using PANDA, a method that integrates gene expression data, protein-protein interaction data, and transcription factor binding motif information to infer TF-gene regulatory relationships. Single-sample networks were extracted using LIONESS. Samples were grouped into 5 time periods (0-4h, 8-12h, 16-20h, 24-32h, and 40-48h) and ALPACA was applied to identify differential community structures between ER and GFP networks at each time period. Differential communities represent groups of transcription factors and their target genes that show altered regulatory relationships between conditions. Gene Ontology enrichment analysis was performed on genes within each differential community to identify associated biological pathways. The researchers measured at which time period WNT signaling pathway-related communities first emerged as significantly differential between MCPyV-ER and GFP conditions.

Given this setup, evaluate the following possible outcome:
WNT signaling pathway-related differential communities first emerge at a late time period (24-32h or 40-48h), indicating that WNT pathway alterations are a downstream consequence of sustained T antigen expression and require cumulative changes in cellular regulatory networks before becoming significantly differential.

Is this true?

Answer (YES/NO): YES